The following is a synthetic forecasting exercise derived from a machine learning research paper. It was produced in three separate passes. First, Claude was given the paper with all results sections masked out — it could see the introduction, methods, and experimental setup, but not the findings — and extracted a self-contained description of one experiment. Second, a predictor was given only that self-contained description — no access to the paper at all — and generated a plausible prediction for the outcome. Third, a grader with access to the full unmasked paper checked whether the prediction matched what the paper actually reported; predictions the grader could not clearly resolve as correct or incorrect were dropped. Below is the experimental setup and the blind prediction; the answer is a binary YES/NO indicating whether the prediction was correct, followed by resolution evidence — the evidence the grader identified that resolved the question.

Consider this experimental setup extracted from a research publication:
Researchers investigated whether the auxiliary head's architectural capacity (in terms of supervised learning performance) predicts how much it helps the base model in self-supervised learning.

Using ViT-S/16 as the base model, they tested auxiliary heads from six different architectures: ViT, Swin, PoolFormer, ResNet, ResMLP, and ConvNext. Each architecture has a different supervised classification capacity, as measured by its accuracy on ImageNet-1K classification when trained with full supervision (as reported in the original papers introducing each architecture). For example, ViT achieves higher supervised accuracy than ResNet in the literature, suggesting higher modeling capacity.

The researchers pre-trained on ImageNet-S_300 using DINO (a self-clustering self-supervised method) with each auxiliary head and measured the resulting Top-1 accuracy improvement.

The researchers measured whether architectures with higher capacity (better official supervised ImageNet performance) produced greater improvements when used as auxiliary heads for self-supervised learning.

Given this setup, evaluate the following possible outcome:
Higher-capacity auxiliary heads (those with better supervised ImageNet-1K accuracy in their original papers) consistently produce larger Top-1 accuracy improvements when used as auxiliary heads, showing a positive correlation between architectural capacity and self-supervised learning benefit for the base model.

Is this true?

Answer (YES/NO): NO